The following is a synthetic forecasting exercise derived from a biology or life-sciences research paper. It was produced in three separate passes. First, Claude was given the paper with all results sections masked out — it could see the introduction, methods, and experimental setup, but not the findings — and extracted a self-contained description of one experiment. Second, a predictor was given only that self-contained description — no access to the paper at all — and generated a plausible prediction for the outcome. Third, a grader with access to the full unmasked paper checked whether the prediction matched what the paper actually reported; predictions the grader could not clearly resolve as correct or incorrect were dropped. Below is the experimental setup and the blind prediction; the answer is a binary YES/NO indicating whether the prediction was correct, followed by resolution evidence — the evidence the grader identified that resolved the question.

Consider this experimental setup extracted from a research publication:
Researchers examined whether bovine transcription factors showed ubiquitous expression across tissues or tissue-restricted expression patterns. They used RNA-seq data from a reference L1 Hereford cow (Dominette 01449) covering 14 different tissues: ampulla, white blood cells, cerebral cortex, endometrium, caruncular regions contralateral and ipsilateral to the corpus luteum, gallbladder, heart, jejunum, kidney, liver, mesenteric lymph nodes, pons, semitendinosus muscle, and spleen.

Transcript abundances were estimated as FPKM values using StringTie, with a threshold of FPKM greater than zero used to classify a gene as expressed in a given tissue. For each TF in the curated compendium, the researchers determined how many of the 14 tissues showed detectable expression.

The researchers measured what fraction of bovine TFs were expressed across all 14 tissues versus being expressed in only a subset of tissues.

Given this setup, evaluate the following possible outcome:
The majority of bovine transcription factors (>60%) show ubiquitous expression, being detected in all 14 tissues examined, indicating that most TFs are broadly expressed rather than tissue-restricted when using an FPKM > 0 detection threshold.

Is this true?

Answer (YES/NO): NO